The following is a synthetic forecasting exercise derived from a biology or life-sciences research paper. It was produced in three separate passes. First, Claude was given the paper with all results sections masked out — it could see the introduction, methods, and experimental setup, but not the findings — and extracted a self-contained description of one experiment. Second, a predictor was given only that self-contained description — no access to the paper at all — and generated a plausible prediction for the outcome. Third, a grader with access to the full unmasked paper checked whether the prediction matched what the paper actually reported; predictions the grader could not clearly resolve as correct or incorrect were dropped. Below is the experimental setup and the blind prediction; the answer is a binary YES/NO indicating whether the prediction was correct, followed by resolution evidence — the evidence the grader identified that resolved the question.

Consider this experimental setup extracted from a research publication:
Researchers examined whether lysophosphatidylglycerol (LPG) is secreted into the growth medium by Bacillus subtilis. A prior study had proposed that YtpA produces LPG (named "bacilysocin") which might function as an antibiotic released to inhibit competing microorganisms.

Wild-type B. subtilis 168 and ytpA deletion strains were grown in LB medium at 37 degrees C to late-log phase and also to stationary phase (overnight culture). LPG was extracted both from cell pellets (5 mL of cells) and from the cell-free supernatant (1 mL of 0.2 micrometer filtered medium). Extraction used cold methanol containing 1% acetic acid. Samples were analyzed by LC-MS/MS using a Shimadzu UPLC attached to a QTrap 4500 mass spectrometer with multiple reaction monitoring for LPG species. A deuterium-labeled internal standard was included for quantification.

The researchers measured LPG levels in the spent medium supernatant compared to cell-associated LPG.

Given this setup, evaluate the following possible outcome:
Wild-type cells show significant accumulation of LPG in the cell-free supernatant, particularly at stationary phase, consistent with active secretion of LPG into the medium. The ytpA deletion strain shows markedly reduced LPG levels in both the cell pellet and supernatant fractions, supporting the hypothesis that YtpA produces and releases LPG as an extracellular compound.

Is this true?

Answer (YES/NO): NO